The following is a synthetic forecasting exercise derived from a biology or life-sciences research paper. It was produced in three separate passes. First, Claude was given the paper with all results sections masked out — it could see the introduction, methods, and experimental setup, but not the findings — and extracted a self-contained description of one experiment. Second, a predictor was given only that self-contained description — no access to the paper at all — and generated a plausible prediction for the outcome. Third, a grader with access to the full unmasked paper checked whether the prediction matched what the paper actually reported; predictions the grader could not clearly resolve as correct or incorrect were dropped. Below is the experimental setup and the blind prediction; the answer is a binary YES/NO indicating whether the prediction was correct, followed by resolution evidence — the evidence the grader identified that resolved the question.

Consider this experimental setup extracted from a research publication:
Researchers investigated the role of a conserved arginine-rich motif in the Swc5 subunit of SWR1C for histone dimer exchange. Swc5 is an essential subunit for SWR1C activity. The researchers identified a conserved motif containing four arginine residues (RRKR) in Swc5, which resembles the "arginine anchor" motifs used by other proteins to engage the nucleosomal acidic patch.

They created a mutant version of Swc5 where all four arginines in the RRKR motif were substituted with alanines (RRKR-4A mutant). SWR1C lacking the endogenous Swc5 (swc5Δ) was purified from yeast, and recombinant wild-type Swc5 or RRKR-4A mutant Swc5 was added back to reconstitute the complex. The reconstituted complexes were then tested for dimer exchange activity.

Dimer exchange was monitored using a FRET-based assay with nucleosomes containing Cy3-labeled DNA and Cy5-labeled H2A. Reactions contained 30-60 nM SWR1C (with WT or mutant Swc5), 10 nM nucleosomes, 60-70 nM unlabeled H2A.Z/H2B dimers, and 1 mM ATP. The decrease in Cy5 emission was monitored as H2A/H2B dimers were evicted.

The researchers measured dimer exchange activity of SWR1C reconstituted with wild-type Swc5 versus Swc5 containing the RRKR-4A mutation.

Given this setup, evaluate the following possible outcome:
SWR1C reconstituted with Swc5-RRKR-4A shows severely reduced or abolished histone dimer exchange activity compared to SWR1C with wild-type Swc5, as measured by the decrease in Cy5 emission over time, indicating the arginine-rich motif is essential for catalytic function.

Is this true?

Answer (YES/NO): YES